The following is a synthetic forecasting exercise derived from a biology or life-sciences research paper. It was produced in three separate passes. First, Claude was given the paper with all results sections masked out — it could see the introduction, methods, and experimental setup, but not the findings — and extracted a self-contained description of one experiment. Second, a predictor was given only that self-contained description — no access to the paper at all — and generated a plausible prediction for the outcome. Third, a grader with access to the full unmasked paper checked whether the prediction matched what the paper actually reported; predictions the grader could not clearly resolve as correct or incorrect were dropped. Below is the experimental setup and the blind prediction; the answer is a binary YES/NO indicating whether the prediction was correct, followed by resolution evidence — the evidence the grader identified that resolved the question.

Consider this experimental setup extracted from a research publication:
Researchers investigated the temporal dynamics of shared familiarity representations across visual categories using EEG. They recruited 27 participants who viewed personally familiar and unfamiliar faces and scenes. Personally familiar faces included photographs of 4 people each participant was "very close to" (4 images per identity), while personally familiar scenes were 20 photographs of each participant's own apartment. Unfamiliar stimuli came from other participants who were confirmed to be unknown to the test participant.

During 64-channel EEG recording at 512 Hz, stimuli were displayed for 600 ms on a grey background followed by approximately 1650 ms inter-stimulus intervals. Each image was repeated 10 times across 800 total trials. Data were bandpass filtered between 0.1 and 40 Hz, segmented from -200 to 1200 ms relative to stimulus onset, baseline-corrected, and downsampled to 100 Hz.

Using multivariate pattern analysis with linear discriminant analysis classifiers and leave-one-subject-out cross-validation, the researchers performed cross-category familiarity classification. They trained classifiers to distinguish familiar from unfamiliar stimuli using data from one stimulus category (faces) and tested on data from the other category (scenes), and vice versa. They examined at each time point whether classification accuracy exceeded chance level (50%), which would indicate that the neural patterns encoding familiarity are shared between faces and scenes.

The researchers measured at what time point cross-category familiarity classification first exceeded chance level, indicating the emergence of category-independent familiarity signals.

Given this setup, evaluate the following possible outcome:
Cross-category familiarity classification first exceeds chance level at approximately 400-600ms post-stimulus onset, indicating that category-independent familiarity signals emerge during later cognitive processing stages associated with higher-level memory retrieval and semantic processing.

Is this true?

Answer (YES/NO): NO